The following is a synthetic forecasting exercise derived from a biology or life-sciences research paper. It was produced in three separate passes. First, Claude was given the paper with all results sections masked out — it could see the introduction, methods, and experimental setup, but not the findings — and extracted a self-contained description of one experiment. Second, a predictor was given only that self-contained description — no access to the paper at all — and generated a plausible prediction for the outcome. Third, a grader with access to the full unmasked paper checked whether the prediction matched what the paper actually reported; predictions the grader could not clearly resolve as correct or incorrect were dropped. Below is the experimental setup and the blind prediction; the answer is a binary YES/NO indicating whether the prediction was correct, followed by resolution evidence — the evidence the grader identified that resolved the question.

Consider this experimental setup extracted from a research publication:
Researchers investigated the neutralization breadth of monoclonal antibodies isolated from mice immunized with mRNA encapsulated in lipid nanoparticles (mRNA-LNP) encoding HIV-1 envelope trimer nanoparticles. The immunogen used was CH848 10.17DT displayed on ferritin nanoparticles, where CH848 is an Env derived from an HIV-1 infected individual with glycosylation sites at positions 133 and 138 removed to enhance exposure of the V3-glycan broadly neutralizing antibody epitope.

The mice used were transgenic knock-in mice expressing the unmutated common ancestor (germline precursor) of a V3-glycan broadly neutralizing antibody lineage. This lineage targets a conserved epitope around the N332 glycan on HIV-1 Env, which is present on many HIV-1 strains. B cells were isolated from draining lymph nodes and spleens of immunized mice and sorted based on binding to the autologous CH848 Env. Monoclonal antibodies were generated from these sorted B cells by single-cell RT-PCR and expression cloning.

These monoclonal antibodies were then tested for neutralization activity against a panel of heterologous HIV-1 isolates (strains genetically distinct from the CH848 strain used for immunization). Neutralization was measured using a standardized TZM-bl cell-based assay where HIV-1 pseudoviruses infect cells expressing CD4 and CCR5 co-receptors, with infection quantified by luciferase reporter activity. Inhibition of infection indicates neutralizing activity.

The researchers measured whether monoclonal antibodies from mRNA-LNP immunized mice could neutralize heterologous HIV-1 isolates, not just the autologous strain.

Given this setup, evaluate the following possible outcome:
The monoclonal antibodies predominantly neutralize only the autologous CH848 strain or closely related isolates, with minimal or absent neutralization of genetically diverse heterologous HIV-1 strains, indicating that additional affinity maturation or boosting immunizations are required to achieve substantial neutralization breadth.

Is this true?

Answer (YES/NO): NO